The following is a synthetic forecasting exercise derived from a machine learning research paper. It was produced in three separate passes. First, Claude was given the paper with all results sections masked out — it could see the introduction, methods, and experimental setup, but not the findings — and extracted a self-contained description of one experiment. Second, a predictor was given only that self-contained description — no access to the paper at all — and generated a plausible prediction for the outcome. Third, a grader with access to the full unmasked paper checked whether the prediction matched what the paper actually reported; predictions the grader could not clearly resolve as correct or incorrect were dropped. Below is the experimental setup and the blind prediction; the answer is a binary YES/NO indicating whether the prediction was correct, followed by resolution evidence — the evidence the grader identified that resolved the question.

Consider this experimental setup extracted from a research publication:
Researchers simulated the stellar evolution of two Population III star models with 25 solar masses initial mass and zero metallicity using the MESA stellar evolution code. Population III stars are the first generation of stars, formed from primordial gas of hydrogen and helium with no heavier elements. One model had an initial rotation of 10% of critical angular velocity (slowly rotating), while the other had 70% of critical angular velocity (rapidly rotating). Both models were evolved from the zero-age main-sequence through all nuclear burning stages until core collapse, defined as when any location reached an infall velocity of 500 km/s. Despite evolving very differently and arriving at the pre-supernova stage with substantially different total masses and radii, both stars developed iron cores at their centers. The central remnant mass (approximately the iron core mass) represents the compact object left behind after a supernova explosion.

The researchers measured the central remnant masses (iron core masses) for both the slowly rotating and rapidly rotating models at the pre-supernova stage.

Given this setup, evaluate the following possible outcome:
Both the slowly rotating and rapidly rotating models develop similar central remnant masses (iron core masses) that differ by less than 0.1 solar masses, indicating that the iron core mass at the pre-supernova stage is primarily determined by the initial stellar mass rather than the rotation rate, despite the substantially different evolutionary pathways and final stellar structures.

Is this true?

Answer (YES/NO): NO